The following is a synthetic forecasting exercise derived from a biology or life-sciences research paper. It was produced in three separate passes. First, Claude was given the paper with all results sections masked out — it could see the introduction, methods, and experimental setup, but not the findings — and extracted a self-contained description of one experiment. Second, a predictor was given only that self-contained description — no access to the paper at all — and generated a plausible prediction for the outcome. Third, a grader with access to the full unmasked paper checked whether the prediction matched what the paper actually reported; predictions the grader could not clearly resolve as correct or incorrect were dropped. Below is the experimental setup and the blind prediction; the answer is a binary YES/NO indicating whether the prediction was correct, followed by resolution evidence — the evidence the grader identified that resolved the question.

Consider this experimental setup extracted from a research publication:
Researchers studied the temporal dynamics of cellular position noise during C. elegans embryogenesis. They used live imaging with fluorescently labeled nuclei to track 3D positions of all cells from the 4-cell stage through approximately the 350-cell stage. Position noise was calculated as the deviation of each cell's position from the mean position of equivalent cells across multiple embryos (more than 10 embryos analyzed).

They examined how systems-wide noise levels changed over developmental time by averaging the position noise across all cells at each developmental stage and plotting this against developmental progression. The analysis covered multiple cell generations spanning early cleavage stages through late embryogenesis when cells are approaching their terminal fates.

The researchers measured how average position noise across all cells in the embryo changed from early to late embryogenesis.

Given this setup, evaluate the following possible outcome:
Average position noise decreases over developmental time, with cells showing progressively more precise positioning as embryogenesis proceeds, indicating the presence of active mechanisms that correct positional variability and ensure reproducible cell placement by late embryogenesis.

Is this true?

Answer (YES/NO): NO